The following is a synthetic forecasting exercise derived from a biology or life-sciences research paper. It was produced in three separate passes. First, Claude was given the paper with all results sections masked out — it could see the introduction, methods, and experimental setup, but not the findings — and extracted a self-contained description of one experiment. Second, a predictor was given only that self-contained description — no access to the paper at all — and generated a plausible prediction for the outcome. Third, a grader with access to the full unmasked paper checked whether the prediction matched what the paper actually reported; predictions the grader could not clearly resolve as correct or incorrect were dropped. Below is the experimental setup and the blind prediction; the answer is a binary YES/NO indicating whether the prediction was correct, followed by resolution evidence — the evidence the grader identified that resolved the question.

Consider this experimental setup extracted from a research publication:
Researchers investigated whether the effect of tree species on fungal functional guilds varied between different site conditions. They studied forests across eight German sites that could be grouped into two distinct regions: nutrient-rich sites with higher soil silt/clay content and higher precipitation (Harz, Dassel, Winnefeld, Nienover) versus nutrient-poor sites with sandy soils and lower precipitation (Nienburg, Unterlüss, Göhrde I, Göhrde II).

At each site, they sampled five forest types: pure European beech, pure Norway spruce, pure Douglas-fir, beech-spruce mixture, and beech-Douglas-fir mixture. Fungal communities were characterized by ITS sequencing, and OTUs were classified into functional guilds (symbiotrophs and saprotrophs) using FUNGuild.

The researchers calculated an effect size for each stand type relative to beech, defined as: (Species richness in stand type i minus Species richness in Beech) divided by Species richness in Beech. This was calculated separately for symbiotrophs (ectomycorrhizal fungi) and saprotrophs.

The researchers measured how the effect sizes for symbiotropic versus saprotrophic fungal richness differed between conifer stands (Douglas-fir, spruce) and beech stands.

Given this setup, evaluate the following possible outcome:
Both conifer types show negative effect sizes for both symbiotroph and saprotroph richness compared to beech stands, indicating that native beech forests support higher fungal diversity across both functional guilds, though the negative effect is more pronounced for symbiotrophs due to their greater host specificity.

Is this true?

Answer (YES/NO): NO